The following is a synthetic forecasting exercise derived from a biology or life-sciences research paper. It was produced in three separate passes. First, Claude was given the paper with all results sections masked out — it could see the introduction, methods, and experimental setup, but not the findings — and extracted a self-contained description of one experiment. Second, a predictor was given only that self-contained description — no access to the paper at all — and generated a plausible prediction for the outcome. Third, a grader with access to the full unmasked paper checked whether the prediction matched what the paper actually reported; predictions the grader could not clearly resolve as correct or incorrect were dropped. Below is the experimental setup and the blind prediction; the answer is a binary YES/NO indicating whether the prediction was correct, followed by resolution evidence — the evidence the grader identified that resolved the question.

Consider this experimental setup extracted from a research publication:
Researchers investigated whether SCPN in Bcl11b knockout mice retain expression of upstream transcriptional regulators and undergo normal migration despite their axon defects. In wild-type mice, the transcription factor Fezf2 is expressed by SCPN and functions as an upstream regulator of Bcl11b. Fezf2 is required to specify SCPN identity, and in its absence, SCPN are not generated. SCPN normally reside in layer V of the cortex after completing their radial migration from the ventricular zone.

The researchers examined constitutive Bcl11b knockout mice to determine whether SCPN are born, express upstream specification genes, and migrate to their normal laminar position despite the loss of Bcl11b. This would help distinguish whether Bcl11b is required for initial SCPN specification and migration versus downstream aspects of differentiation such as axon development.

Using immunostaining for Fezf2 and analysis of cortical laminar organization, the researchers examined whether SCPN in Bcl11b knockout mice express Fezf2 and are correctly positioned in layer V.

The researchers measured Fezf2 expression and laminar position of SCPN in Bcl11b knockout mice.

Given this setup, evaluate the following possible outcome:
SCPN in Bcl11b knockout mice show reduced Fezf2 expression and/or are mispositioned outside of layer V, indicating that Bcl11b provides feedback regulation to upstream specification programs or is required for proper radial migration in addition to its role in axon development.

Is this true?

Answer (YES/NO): NO